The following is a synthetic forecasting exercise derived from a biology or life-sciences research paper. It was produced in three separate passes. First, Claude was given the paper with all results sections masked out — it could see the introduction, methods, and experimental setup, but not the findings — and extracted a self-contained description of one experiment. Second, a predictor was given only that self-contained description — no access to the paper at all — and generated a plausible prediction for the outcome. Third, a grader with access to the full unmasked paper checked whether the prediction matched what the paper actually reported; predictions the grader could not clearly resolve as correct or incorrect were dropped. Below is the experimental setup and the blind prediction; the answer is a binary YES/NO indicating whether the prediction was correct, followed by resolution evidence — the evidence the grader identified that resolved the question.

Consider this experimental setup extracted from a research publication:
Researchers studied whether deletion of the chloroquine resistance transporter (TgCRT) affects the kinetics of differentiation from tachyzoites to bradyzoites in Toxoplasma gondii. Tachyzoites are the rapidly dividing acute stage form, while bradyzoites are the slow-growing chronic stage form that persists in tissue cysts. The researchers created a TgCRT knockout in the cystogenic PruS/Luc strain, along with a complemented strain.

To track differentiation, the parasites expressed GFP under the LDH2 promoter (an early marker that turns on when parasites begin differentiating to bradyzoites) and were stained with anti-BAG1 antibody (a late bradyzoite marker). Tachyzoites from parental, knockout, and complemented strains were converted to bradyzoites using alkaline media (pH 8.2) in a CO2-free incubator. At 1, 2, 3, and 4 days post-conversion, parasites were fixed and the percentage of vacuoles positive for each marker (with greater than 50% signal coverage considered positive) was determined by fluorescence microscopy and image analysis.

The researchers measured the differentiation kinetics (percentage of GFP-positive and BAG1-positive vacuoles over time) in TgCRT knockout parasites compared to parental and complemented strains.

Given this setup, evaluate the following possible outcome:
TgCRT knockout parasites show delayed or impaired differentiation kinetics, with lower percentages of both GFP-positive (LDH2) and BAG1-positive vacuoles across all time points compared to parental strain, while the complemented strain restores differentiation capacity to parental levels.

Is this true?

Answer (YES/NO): NO